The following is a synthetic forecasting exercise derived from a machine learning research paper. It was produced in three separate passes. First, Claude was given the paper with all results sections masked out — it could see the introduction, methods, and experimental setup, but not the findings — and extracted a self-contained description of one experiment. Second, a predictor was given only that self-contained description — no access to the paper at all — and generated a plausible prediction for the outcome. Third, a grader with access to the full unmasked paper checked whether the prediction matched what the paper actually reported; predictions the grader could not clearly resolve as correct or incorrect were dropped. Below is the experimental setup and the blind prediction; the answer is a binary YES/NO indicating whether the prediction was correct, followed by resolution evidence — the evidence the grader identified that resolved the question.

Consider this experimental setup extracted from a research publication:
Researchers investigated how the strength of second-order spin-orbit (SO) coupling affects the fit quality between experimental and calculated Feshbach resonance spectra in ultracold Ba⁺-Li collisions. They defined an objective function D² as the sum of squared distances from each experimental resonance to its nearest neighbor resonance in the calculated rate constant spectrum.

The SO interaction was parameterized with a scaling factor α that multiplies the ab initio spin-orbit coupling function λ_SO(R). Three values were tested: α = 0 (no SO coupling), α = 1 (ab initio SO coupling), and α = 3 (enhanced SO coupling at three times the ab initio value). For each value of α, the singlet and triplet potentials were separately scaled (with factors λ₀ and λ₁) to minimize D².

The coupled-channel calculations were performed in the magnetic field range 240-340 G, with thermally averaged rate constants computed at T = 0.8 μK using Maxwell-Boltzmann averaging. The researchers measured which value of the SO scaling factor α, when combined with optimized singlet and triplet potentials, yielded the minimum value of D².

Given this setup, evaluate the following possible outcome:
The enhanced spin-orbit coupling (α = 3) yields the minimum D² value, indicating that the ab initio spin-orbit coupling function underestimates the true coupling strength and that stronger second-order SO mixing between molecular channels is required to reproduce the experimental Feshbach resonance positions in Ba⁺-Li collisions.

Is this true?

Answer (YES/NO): NO